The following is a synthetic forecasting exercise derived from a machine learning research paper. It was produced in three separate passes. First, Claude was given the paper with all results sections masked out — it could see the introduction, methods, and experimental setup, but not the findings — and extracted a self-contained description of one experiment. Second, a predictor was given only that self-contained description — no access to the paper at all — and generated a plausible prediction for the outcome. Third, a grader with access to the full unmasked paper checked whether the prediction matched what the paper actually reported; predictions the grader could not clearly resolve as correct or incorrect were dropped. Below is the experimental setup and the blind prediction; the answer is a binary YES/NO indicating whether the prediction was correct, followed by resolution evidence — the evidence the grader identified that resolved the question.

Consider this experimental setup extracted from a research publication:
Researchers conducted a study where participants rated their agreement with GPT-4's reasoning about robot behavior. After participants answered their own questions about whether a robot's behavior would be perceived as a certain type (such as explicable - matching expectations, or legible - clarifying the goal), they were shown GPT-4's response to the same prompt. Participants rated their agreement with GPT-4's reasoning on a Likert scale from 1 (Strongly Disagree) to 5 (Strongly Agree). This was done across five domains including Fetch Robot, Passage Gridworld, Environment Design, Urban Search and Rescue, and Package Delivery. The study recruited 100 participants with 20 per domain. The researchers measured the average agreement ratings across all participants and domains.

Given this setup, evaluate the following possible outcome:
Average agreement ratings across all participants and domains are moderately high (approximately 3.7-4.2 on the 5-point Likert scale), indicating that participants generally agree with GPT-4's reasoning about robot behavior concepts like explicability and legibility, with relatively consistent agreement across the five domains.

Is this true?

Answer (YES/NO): NO